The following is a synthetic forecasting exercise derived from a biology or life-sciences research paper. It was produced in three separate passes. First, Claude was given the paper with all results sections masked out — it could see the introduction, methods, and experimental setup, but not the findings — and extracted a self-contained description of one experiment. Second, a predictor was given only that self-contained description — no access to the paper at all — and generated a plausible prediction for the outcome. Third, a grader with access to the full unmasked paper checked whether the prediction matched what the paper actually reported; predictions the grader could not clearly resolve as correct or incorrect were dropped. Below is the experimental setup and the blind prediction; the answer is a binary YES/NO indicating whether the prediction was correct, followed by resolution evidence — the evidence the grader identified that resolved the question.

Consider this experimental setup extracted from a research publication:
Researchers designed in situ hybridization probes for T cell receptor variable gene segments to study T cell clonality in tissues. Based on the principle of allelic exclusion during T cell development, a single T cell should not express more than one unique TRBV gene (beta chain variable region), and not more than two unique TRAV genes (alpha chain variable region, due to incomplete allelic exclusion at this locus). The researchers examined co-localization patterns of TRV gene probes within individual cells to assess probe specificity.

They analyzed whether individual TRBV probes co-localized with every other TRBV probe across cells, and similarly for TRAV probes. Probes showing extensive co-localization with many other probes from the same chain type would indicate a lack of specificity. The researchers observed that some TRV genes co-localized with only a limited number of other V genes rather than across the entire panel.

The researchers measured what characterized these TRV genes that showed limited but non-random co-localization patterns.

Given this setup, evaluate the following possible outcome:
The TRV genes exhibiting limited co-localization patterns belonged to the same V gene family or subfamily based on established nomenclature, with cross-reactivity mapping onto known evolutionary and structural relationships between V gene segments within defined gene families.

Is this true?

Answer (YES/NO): YES